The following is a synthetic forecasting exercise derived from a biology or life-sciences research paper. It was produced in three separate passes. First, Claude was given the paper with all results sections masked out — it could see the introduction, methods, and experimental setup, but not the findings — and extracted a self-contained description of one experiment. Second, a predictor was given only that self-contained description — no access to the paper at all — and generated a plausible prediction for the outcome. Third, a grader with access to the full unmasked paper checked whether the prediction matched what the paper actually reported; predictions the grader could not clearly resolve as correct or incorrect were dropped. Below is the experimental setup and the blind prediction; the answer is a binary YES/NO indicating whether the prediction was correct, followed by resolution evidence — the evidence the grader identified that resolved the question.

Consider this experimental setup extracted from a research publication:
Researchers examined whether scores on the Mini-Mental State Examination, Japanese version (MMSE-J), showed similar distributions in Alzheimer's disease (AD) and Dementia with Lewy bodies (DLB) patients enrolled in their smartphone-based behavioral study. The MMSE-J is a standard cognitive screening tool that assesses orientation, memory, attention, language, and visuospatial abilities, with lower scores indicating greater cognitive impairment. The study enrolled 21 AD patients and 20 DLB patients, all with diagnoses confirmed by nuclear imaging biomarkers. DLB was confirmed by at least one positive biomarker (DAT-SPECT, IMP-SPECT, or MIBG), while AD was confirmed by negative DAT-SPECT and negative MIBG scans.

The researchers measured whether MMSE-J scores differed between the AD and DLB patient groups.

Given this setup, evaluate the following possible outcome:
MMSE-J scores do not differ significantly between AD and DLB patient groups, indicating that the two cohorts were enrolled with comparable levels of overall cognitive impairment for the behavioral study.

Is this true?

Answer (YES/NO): YES